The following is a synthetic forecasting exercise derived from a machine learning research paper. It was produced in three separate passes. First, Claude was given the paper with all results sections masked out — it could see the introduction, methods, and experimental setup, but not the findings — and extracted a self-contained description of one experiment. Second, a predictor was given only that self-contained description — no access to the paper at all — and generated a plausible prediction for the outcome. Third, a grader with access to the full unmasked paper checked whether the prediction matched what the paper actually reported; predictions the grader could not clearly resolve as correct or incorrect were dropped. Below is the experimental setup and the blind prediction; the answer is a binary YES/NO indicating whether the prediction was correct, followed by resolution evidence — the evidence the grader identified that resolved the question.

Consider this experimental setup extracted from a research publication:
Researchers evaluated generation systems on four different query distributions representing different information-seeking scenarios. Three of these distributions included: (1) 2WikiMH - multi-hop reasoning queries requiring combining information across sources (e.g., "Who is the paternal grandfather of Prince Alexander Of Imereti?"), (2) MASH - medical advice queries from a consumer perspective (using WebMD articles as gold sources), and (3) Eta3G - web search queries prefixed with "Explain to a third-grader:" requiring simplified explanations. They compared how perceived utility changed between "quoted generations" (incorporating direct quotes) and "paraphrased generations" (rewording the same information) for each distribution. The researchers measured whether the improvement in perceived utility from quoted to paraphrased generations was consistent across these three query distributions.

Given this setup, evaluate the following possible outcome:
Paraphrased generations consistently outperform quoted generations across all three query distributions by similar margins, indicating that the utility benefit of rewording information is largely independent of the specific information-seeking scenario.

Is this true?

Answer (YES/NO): NO